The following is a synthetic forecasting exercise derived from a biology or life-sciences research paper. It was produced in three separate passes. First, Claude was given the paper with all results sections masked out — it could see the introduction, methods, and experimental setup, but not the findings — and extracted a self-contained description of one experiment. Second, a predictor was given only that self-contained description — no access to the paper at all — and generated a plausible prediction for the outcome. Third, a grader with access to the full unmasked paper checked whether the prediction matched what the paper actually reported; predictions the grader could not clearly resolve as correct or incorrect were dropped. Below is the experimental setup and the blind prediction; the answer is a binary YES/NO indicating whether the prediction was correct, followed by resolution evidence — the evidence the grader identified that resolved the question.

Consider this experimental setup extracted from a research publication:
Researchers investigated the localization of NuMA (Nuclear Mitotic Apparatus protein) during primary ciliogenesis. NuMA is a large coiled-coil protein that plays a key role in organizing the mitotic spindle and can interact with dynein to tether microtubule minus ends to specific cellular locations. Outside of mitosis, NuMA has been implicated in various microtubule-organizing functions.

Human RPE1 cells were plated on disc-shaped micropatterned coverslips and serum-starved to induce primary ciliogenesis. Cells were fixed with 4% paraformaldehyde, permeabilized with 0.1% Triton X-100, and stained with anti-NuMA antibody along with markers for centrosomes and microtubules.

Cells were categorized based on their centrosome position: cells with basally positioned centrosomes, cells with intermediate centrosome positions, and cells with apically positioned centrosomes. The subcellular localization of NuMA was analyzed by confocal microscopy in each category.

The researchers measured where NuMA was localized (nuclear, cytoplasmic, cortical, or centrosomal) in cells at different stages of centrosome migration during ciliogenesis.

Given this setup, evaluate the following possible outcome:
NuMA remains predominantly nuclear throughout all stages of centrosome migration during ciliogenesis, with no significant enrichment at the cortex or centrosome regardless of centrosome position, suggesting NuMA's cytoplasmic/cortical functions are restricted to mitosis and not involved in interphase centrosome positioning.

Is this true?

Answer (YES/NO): NO